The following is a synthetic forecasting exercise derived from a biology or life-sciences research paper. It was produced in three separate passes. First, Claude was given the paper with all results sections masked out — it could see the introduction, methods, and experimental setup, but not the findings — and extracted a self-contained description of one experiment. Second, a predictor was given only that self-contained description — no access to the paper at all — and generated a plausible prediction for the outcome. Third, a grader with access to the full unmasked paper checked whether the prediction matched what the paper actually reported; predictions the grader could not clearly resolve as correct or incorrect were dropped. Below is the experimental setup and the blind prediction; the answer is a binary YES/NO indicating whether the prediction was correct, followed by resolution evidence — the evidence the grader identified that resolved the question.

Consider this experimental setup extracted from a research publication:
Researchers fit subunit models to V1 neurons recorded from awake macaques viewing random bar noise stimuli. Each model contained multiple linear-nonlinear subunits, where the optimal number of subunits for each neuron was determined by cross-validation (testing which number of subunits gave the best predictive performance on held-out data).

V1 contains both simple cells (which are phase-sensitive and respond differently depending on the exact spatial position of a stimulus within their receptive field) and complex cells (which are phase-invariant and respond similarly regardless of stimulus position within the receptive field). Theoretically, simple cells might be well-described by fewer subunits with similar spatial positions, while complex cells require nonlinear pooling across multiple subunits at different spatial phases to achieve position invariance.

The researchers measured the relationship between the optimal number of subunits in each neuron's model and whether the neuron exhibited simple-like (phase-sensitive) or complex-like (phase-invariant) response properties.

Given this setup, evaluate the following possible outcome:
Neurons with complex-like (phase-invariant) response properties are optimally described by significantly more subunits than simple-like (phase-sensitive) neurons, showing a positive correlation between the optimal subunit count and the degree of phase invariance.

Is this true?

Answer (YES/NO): NO